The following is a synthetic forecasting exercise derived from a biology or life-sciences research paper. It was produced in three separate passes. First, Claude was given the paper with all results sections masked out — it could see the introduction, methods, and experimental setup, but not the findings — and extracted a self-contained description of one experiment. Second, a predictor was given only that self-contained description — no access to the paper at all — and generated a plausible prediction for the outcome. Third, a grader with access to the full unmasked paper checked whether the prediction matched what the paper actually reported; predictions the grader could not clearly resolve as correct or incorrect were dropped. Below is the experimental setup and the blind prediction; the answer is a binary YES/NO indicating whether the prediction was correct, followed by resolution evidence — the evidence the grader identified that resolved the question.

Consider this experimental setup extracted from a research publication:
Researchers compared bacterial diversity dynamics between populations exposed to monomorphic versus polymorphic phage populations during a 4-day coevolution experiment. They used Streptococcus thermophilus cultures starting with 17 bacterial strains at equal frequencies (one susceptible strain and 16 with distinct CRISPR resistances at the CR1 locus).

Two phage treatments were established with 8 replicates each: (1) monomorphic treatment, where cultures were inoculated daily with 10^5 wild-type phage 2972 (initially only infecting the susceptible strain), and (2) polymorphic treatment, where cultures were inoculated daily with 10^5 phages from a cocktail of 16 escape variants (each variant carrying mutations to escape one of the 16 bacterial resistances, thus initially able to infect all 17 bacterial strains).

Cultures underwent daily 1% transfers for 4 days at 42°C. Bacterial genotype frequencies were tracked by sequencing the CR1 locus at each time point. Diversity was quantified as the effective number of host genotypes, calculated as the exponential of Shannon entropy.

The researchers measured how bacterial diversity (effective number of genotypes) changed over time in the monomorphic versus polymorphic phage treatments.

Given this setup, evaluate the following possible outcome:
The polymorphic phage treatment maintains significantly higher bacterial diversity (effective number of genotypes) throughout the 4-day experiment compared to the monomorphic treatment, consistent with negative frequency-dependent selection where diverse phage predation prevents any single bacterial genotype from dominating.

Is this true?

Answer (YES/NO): YES